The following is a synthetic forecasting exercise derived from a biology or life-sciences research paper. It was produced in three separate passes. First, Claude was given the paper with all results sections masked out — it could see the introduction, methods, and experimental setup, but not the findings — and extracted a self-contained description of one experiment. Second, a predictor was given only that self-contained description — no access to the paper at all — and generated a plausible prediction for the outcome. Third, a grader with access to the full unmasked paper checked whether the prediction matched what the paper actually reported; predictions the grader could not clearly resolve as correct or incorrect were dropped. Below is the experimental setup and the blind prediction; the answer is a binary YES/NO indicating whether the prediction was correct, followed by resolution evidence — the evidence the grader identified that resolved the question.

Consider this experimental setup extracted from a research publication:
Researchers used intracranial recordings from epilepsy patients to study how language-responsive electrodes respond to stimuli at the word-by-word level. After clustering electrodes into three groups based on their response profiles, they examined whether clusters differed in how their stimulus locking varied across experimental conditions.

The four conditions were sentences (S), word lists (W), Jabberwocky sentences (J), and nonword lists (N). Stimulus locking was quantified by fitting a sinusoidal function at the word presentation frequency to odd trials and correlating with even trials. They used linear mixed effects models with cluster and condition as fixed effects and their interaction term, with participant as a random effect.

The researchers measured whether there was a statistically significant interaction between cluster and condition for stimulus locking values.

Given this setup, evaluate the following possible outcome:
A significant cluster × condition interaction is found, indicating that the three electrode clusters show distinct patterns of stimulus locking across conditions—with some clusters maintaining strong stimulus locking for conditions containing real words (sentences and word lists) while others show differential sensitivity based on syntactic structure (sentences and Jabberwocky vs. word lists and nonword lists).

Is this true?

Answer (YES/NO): NO